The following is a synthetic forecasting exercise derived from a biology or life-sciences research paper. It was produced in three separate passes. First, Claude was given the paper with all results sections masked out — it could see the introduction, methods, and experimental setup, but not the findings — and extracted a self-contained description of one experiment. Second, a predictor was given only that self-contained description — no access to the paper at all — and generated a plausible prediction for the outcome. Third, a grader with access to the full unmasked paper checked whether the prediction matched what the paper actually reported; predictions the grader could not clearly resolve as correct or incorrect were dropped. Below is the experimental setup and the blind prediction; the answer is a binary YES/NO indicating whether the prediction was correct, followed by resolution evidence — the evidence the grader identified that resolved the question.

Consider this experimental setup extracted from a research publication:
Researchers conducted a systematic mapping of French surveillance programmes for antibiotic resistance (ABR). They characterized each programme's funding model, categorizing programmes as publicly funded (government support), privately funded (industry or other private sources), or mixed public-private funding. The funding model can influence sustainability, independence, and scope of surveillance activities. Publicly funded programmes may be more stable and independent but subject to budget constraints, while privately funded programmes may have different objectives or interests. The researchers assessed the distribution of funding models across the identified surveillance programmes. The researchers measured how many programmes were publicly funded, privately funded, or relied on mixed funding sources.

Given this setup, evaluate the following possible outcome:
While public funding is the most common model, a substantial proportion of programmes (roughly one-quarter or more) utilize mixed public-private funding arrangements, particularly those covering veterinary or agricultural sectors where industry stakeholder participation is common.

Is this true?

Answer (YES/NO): NO